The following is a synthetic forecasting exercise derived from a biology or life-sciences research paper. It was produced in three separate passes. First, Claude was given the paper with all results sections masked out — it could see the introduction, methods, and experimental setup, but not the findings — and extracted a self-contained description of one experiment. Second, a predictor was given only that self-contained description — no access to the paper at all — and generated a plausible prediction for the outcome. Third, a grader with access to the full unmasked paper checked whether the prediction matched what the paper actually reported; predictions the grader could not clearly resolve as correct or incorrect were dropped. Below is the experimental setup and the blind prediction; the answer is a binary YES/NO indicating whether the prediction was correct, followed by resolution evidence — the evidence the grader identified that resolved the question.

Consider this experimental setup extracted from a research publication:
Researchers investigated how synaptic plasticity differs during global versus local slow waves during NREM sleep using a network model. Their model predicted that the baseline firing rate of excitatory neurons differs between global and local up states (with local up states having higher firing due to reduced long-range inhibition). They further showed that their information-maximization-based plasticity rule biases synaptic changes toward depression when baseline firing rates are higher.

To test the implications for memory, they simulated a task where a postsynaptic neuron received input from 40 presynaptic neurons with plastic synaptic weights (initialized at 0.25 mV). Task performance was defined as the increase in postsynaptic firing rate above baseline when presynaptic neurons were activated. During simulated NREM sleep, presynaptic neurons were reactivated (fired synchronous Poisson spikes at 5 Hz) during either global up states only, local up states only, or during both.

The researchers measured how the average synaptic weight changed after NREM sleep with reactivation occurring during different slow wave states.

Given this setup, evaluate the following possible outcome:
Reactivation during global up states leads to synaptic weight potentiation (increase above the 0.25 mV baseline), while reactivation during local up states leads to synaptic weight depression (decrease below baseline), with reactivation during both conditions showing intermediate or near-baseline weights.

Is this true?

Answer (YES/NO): NO